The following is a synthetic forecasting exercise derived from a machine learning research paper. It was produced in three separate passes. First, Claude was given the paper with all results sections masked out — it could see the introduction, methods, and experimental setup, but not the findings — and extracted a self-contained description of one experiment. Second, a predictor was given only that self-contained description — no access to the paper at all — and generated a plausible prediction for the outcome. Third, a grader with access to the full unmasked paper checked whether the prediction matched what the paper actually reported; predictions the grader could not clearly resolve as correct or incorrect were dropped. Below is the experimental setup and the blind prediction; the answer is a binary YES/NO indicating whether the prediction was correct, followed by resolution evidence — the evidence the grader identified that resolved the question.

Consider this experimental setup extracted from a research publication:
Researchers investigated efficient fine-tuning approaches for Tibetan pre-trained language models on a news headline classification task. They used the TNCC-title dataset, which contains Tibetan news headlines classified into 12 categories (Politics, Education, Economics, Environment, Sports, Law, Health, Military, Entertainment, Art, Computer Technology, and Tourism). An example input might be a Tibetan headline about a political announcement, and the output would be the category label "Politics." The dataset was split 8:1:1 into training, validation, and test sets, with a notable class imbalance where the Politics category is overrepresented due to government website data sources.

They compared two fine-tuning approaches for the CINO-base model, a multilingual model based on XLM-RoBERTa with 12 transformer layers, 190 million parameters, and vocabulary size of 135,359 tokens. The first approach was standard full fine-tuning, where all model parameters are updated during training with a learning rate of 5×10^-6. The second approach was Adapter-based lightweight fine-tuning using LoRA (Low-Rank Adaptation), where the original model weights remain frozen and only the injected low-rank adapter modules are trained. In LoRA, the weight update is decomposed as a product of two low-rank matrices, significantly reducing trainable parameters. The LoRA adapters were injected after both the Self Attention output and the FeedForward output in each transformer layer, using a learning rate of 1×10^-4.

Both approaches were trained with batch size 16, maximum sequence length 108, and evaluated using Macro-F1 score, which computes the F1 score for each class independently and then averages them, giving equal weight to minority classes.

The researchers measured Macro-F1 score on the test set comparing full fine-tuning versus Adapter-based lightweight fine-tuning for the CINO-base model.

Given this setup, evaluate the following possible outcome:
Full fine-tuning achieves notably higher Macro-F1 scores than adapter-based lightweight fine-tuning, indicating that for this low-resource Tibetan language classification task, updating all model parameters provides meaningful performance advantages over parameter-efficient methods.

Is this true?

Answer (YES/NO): YES